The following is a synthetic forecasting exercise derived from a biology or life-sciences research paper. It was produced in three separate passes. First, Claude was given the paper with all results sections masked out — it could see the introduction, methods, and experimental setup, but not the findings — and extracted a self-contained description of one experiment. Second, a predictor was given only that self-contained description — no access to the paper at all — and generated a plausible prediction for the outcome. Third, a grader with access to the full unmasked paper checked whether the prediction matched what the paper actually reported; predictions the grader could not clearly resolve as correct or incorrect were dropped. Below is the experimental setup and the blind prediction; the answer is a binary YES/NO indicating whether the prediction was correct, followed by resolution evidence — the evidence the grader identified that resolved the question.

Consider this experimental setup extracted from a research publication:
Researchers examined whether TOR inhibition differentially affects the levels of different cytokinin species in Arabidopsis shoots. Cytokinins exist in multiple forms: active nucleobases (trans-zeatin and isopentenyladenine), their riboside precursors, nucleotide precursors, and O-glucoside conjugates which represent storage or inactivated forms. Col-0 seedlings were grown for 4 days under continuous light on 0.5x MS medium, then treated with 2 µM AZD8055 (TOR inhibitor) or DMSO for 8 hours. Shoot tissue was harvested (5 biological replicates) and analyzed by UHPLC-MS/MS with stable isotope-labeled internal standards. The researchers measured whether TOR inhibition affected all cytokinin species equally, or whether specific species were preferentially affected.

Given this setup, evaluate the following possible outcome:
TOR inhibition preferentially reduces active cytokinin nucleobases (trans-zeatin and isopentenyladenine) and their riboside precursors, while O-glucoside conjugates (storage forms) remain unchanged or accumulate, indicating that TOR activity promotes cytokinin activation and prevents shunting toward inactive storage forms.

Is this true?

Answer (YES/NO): NO